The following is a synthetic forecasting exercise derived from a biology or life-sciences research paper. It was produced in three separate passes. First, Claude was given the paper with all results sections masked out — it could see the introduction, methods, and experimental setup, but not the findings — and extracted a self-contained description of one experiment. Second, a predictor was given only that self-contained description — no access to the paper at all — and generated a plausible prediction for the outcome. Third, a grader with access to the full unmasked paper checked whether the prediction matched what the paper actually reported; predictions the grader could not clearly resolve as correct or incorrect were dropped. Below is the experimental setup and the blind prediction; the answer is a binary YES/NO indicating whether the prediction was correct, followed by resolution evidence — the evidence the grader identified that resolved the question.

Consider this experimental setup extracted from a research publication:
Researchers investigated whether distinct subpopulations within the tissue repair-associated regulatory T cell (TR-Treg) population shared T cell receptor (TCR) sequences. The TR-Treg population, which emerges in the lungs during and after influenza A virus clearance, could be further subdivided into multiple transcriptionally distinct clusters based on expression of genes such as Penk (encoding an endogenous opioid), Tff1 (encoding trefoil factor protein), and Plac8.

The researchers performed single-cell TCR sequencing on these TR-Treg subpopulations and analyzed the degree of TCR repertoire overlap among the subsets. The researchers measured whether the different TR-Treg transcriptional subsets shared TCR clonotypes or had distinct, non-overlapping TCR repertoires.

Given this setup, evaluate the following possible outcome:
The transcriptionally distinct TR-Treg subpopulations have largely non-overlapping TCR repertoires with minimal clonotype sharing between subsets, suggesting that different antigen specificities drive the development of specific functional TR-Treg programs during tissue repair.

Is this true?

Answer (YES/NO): NO